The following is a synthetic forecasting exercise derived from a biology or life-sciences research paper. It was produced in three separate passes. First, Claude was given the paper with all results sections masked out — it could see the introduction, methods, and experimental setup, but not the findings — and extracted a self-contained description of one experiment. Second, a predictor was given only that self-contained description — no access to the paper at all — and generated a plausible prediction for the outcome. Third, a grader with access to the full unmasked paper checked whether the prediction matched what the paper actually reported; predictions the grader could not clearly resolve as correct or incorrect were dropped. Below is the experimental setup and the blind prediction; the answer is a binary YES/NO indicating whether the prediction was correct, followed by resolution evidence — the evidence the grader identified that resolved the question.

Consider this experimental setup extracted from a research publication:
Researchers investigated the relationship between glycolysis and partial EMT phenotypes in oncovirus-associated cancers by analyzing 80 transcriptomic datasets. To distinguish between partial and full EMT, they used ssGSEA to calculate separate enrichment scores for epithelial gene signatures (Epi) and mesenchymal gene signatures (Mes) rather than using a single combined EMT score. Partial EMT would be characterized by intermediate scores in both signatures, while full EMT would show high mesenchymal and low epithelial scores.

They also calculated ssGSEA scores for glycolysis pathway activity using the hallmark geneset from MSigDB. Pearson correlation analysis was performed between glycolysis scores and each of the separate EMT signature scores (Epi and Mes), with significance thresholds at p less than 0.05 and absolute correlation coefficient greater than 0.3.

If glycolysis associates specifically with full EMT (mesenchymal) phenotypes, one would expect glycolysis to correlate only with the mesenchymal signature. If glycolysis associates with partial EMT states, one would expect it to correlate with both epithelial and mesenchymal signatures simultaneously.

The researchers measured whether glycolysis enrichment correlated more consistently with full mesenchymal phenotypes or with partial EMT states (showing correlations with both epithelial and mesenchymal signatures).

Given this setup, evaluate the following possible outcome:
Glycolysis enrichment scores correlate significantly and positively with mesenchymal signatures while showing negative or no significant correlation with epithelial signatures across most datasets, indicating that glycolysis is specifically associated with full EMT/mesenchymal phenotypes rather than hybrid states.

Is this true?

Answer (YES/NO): NO